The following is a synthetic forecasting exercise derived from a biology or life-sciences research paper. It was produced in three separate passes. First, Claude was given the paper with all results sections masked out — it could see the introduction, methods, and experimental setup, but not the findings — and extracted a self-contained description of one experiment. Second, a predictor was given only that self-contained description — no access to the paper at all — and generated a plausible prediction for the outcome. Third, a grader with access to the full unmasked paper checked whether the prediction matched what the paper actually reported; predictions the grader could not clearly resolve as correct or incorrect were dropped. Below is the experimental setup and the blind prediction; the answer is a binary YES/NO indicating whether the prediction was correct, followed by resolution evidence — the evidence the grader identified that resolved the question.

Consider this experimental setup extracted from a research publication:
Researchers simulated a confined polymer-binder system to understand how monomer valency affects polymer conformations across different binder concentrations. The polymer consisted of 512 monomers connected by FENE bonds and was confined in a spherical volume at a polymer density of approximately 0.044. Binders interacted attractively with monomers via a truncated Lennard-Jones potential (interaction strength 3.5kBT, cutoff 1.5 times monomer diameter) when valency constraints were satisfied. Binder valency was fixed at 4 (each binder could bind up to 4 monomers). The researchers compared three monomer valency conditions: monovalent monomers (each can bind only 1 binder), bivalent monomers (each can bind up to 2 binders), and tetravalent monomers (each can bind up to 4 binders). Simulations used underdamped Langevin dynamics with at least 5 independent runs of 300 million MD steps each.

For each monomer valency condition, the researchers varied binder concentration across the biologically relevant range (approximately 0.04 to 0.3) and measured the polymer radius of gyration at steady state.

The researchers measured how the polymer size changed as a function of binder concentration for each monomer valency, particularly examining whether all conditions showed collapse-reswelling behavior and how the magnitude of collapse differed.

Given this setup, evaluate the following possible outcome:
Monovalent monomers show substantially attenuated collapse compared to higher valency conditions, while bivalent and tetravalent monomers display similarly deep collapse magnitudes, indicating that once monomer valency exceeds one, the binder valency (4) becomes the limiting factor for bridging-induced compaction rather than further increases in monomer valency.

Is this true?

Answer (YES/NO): NO